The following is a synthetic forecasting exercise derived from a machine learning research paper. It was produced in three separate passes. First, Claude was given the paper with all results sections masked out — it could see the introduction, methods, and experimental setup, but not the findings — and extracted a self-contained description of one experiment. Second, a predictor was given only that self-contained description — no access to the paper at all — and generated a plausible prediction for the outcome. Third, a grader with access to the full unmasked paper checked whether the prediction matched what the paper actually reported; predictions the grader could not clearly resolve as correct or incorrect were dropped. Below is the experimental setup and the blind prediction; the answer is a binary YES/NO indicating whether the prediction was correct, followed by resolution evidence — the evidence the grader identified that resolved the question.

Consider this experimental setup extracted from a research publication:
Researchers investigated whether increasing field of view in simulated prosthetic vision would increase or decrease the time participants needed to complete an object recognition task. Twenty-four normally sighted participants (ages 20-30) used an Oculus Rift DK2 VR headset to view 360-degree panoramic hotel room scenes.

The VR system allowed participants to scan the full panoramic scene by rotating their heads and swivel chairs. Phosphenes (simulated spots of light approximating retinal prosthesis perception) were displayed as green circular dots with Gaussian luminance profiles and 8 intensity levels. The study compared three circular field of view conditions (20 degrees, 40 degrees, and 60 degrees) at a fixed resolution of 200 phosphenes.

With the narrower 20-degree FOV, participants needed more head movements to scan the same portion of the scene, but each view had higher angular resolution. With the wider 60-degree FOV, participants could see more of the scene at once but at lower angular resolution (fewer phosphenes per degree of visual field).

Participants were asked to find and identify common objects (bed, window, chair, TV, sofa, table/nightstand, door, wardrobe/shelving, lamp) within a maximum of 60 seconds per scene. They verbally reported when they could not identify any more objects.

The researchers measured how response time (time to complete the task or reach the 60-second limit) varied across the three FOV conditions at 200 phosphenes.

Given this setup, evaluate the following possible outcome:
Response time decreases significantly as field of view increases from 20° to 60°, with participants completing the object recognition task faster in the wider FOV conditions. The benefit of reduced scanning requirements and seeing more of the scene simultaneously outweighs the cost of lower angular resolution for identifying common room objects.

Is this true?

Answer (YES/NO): NO